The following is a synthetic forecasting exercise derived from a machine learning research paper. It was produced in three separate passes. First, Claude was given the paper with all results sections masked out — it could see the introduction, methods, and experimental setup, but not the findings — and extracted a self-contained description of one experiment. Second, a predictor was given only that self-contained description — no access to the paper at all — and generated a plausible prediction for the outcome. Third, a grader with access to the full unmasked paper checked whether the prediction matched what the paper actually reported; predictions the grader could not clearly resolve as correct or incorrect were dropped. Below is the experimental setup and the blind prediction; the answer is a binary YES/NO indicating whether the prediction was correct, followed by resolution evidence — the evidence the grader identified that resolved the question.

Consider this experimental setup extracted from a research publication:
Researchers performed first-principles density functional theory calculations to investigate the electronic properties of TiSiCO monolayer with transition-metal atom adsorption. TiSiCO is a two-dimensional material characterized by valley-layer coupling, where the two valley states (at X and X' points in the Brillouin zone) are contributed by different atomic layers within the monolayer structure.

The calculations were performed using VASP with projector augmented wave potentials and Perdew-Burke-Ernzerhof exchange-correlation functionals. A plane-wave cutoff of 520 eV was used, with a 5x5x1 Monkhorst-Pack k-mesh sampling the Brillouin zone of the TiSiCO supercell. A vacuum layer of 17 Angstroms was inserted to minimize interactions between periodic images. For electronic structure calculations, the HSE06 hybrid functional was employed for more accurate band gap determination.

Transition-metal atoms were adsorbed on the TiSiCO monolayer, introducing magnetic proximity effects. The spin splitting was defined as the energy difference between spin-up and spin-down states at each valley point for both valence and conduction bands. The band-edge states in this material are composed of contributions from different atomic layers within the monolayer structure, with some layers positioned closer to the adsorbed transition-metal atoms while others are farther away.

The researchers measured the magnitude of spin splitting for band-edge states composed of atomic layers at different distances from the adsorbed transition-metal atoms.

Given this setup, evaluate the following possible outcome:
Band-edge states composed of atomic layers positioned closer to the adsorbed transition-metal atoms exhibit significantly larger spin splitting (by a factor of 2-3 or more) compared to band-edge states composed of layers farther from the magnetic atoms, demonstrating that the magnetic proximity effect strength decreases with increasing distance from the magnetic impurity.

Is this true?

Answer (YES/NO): YES